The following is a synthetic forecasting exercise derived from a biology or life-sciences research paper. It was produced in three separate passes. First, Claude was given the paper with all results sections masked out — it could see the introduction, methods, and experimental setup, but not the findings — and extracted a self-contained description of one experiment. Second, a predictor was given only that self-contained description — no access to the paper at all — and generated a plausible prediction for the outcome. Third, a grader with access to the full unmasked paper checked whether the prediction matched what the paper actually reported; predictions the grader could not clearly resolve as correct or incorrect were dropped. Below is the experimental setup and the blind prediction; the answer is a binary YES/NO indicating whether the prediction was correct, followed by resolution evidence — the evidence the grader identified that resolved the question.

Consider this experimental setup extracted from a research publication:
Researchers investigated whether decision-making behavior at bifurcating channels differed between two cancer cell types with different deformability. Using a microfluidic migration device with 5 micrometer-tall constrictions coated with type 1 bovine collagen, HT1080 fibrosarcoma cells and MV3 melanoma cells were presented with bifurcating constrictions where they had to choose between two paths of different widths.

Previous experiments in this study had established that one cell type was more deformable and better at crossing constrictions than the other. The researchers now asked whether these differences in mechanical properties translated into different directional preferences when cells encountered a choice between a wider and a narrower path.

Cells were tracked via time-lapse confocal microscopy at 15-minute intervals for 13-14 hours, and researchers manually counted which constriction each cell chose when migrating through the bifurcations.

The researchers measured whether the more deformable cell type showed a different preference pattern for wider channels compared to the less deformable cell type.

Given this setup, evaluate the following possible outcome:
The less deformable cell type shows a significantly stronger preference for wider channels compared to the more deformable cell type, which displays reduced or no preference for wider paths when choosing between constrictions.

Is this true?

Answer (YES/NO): NO